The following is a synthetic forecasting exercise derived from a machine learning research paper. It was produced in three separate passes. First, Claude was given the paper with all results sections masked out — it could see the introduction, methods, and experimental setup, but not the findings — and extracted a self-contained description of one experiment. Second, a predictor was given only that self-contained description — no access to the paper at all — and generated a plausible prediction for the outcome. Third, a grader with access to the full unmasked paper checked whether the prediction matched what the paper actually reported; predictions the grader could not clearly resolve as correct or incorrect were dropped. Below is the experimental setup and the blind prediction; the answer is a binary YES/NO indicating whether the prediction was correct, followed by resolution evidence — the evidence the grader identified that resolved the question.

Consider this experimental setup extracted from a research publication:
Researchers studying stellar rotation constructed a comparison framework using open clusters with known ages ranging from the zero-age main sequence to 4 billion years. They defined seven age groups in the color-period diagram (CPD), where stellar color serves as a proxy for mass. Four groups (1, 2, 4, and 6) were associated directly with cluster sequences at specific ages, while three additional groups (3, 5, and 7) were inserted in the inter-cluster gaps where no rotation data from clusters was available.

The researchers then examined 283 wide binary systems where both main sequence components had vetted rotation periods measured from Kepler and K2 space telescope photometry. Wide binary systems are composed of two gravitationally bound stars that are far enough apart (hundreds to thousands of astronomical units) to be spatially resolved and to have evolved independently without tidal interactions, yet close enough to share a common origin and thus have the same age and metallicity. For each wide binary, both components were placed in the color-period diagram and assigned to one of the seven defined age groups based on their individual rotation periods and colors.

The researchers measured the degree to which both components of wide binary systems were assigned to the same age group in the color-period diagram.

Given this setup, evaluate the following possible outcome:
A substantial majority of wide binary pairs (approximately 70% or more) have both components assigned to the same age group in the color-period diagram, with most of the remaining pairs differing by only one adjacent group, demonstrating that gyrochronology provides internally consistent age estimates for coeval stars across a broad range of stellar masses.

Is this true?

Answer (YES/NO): NO